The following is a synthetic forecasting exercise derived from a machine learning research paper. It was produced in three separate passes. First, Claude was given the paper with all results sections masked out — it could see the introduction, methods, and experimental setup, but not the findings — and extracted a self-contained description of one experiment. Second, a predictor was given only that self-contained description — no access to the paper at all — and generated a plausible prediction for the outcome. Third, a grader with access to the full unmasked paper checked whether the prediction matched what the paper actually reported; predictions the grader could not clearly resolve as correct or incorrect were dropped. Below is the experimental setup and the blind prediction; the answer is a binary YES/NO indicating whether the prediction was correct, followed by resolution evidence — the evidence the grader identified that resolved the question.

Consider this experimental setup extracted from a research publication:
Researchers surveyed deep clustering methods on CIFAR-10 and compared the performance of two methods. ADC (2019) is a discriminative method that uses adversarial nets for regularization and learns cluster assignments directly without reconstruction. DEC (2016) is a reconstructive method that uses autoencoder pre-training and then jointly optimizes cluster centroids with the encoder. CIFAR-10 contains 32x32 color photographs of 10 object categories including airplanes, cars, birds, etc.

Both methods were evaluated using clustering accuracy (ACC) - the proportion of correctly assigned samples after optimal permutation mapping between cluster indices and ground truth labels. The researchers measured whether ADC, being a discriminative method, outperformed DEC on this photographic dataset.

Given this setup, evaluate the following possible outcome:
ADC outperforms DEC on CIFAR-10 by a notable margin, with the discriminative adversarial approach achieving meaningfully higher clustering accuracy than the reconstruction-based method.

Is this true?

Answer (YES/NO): NO